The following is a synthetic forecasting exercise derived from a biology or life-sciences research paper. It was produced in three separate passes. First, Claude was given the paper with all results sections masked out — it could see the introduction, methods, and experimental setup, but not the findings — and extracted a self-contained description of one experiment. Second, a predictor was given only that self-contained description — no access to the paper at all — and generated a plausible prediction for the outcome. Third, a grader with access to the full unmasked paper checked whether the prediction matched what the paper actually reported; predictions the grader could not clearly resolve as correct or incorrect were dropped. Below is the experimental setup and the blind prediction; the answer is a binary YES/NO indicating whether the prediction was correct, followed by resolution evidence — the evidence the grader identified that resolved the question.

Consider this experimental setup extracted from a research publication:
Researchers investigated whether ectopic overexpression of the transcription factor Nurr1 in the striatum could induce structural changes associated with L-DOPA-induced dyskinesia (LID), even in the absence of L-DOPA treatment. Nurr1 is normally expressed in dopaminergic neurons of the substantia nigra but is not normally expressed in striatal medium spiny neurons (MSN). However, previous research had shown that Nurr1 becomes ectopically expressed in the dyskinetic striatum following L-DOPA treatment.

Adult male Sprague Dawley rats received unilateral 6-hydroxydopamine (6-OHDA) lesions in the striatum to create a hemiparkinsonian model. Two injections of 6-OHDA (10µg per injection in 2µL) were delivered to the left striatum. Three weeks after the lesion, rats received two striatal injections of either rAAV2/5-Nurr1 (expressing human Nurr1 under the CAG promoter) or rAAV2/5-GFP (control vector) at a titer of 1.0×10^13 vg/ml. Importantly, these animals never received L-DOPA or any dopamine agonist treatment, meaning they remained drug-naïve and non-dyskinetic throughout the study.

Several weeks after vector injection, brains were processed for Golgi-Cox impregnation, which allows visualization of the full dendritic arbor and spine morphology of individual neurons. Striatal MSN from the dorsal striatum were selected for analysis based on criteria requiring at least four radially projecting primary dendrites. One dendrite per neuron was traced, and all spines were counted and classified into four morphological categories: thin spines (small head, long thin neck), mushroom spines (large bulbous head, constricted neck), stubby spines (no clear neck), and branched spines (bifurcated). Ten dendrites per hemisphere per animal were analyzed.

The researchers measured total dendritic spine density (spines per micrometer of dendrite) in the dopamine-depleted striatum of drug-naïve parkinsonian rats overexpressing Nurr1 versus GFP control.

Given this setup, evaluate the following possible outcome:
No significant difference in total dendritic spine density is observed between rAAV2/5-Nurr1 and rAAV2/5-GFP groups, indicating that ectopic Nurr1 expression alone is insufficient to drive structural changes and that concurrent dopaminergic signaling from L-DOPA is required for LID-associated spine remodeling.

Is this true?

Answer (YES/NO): NO